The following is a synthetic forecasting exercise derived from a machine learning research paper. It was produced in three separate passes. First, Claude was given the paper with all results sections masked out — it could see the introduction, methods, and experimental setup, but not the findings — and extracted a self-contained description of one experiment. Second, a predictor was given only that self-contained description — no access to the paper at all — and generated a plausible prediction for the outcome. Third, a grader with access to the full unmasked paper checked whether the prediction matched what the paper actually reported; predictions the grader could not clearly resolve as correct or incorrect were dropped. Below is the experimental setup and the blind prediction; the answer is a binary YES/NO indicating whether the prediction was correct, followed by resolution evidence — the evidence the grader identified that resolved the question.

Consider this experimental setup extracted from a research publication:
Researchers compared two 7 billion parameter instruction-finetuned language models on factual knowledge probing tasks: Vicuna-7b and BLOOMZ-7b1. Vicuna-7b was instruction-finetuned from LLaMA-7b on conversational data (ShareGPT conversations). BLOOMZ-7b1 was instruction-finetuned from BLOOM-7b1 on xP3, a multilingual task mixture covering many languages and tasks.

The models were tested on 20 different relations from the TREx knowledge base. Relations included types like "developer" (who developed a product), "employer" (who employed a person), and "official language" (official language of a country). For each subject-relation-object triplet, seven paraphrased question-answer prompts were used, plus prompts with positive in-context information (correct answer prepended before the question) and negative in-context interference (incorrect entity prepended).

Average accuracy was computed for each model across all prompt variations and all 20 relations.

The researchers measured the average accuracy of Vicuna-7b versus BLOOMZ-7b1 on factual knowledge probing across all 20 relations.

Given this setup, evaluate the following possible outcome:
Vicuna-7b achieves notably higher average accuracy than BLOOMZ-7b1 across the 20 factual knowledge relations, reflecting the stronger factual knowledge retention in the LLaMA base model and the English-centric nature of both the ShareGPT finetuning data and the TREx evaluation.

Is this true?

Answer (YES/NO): NO